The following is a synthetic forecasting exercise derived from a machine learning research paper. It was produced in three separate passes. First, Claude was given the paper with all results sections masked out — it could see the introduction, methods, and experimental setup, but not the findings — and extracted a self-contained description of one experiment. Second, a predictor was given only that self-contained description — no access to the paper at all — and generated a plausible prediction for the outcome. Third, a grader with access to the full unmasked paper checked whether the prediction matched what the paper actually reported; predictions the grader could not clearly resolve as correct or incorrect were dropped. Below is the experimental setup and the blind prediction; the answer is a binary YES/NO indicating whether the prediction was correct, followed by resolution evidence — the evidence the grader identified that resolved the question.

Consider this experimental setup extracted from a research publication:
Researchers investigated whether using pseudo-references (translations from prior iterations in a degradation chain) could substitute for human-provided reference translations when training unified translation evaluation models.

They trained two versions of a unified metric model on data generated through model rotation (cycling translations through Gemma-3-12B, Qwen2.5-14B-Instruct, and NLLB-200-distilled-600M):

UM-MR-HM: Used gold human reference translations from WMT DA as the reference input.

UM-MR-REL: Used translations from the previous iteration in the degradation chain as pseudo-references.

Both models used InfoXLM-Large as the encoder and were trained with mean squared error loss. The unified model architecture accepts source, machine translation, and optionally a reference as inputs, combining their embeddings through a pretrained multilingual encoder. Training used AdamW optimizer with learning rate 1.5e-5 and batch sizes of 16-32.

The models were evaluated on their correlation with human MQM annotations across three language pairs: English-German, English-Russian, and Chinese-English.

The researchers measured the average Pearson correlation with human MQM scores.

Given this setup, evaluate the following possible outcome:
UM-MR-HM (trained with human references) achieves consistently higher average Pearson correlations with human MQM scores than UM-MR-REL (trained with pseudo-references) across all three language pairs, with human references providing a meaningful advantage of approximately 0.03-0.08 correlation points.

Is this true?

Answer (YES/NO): NO